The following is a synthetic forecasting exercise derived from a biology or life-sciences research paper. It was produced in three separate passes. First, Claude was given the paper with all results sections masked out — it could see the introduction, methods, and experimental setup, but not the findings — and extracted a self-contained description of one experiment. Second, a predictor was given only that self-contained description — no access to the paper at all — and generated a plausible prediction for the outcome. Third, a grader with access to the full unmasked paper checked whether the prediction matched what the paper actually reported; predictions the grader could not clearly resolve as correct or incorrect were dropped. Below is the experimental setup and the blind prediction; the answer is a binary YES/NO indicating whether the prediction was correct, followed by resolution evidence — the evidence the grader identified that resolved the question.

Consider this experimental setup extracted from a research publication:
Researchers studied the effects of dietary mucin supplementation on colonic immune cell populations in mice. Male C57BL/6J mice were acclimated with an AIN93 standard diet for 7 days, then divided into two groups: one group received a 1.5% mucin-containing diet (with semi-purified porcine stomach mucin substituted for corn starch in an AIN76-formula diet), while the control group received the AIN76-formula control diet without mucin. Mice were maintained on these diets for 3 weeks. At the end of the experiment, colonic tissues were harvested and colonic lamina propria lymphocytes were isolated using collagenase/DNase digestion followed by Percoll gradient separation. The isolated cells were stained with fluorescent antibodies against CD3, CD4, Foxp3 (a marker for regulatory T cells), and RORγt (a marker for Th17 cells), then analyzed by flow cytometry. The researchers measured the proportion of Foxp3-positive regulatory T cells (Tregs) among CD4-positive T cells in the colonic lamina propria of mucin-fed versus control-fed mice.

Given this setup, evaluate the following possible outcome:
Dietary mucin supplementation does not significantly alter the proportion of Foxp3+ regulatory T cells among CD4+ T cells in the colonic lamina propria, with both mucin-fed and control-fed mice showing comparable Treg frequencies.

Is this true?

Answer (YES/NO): NO